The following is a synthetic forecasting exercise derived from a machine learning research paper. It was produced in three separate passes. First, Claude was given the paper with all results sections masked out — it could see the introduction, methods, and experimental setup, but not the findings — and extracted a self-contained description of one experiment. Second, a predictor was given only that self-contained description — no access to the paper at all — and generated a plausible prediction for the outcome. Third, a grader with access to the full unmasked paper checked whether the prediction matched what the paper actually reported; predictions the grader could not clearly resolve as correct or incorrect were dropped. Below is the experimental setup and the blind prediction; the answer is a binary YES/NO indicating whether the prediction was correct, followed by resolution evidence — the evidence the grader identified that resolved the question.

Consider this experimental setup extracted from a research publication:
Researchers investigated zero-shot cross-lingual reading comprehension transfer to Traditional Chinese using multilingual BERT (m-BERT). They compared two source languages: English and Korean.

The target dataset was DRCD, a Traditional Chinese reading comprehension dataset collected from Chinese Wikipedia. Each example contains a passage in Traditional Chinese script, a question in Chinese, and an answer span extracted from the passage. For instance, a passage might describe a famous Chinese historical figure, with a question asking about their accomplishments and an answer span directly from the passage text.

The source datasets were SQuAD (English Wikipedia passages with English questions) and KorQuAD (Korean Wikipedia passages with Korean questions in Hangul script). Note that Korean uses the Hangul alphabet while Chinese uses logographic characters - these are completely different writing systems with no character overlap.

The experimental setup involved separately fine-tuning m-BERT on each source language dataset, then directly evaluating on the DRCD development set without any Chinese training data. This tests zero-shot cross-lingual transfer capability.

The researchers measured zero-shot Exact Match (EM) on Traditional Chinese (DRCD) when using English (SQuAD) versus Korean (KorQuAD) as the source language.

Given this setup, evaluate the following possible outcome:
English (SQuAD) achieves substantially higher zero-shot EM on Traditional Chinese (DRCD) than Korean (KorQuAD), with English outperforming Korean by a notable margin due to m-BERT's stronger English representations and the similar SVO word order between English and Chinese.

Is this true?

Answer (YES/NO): NO